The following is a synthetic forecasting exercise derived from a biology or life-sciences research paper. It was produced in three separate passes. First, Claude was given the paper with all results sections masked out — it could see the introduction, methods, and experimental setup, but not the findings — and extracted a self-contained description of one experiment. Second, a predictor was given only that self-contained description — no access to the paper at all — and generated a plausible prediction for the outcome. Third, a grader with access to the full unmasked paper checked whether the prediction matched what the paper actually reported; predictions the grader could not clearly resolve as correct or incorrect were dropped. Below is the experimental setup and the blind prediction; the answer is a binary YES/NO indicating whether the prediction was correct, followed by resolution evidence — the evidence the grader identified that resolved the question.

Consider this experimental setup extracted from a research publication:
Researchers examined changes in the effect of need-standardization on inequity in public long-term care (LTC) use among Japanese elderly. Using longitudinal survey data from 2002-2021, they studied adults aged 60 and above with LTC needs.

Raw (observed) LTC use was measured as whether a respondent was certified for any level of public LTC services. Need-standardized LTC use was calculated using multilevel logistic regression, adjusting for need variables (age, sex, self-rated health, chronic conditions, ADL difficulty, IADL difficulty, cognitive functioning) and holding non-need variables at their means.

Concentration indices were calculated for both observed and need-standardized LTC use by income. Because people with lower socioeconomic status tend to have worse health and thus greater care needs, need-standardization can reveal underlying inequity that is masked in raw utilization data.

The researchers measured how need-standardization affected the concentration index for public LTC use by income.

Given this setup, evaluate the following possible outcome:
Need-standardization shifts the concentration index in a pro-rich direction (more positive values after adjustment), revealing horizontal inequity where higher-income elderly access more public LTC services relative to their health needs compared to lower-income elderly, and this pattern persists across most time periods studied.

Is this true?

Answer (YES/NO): NO